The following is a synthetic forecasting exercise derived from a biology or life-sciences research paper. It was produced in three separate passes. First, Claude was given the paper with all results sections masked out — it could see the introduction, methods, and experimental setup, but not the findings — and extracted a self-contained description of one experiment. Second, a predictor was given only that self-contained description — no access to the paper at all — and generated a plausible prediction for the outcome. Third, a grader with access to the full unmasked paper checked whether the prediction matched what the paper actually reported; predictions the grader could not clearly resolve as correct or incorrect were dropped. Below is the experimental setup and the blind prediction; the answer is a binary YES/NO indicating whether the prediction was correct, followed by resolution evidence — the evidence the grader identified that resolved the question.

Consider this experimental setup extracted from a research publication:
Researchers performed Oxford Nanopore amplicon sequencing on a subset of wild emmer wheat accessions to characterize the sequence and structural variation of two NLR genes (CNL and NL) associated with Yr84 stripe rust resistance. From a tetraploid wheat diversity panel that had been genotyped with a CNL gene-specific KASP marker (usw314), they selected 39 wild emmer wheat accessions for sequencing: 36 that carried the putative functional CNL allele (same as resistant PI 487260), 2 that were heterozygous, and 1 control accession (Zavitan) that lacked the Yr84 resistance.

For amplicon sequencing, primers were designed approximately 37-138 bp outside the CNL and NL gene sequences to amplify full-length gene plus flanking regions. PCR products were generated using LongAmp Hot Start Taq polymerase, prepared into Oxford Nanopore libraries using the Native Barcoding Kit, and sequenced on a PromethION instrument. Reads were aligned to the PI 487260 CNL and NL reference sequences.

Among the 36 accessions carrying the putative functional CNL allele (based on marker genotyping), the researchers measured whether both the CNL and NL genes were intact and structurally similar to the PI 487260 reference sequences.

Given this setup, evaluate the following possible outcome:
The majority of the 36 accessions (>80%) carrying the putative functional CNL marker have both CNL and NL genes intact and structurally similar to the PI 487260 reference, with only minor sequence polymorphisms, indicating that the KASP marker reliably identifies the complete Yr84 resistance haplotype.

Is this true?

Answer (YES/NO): NO